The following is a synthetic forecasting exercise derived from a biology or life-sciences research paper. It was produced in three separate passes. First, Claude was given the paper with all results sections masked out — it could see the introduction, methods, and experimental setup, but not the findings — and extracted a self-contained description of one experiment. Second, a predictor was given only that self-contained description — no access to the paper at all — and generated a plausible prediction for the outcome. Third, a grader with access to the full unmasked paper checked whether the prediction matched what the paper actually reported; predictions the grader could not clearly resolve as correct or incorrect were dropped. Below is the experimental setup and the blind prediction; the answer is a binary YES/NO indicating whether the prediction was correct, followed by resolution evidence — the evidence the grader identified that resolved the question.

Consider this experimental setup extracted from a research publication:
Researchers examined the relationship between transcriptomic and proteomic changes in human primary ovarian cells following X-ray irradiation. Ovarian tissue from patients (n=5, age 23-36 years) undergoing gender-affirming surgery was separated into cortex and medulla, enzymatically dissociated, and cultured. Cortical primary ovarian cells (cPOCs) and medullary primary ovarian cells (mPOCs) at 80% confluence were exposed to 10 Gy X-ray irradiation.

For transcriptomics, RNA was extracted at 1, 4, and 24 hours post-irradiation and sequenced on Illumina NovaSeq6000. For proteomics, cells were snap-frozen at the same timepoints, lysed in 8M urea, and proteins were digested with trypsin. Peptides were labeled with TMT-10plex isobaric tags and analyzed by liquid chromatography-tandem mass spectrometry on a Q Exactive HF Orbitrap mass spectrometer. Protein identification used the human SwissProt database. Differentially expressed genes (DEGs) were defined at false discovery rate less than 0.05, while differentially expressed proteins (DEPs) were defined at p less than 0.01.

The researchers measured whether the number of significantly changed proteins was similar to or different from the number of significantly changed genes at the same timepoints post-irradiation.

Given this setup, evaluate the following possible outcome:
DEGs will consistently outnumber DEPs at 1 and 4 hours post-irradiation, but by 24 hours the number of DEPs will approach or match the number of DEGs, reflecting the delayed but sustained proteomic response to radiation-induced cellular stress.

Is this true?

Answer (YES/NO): NO